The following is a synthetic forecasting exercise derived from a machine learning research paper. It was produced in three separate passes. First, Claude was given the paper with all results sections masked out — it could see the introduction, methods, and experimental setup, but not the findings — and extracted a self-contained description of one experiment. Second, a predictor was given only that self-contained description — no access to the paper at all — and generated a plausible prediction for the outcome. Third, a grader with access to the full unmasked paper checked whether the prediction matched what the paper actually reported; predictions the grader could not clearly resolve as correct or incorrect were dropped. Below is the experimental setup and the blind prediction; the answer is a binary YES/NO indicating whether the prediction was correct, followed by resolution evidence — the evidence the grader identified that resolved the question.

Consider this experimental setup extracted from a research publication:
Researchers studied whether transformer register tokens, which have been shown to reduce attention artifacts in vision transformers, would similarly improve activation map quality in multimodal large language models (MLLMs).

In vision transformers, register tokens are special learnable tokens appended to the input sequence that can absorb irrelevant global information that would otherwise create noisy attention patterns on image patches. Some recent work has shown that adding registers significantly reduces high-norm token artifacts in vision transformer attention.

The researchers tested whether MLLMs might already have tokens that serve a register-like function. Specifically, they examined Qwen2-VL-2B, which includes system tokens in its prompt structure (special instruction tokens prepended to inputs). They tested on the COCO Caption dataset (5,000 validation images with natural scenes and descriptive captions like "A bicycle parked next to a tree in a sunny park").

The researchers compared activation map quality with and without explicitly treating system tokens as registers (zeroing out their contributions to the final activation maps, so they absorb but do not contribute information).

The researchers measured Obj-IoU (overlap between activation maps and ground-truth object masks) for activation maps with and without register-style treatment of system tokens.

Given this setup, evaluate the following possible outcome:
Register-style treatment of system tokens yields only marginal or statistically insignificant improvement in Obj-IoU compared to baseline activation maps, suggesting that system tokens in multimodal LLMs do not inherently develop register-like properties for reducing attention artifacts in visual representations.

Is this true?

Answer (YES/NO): NO